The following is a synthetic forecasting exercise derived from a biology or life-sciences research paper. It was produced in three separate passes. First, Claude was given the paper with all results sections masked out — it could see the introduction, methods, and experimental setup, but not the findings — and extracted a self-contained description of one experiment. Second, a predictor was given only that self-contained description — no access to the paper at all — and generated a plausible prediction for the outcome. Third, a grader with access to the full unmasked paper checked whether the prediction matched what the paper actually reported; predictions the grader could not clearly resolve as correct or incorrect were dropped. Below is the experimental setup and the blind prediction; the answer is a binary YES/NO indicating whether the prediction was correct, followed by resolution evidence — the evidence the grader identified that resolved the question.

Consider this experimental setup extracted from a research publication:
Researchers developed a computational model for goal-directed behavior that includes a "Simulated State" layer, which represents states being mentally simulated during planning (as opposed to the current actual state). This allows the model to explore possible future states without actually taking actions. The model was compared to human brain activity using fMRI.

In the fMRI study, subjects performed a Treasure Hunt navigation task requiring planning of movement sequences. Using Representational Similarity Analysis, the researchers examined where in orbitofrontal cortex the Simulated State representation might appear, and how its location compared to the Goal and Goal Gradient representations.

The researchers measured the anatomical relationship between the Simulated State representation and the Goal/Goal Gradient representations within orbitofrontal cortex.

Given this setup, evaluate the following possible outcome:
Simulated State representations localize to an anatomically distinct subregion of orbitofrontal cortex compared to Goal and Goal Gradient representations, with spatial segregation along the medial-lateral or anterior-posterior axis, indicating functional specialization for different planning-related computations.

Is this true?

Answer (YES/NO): YES